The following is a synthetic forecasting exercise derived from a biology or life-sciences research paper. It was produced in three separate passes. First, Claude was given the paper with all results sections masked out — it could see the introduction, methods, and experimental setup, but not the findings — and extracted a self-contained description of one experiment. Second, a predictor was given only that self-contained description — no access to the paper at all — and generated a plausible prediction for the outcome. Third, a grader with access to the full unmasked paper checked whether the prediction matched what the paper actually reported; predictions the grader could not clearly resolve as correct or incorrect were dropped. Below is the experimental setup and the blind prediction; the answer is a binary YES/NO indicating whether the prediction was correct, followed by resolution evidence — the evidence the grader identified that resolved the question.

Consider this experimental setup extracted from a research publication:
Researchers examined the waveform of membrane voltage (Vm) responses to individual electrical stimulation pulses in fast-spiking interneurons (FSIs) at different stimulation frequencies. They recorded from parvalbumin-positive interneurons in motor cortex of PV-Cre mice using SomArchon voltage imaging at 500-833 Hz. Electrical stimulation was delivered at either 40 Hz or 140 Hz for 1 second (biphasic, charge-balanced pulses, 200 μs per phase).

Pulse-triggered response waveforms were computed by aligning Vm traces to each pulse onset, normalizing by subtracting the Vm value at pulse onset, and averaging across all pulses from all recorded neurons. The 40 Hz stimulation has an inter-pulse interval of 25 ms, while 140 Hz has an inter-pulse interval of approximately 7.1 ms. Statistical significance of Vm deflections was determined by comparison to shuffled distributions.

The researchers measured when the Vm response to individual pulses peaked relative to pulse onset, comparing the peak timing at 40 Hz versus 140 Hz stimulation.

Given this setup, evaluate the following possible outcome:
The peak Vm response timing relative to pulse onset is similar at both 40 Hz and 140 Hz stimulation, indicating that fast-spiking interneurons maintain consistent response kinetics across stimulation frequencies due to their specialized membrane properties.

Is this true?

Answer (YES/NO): NO